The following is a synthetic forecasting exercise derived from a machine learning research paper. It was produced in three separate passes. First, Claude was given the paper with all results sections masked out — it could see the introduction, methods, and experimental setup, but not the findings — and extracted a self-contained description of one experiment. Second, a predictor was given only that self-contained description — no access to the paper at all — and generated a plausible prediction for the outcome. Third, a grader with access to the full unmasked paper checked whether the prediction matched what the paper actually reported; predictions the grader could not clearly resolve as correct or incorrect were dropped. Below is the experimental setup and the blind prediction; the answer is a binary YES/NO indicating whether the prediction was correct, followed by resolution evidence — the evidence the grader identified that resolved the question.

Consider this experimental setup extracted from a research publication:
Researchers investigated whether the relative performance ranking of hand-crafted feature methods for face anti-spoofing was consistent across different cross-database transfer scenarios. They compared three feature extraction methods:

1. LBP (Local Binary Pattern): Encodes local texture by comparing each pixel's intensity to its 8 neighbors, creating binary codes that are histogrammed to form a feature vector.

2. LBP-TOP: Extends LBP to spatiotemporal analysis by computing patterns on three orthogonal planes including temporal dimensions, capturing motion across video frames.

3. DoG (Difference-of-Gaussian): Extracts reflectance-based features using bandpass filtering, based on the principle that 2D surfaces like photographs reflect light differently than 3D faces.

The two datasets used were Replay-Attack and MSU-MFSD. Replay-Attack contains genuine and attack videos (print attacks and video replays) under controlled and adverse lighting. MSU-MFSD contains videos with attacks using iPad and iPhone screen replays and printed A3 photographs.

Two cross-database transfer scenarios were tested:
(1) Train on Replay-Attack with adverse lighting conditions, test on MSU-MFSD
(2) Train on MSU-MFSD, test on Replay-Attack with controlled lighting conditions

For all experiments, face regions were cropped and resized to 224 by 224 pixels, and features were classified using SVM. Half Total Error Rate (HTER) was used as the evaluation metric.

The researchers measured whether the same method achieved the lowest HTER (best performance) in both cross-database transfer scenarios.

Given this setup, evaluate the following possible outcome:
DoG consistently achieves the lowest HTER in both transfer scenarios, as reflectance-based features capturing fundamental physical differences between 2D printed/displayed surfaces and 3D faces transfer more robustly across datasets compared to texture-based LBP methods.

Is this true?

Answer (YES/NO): NO